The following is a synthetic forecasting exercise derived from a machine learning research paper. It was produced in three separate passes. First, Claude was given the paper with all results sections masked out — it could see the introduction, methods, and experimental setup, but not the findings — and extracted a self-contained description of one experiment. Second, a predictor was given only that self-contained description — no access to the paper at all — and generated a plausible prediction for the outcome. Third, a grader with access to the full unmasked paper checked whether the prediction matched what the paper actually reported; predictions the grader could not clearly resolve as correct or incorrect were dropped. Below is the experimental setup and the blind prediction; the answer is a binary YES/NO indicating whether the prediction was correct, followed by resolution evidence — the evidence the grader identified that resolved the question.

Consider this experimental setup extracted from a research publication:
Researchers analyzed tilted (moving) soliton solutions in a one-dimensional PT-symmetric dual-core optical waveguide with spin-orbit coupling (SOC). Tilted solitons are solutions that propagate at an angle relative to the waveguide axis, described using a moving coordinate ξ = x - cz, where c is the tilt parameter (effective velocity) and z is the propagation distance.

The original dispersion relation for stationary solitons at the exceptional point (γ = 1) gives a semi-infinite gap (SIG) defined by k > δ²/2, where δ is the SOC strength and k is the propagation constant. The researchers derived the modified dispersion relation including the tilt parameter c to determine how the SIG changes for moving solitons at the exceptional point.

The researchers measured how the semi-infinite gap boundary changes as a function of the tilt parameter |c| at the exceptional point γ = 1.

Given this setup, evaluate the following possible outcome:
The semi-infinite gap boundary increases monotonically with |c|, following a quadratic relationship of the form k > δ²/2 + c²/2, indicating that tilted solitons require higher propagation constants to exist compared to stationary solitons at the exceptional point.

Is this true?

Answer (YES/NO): NO